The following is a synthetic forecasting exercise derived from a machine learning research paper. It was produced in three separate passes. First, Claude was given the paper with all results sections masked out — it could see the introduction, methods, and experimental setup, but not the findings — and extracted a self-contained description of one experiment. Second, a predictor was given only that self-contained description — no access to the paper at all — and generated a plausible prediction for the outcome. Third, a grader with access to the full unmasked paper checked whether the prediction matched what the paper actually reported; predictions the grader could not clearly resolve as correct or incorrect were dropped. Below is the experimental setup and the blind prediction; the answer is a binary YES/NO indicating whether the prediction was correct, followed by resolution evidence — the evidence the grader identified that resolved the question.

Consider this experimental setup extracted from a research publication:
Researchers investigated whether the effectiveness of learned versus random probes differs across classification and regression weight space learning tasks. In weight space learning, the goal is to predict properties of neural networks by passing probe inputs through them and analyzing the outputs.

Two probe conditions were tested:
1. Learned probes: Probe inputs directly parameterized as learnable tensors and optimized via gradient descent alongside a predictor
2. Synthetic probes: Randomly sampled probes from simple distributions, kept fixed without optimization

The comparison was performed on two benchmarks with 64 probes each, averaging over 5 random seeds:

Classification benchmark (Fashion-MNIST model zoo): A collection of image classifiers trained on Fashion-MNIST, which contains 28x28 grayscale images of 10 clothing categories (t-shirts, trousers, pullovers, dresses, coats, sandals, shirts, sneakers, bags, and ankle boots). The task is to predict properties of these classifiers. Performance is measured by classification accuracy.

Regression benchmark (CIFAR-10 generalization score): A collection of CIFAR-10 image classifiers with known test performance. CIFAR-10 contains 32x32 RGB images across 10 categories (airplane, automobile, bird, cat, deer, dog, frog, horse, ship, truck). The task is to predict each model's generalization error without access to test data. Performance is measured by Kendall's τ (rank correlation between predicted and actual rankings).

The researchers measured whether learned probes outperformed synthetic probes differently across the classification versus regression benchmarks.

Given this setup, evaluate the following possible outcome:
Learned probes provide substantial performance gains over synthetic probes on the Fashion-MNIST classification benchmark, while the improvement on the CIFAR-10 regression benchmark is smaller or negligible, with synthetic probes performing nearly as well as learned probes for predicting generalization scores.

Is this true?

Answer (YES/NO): NO